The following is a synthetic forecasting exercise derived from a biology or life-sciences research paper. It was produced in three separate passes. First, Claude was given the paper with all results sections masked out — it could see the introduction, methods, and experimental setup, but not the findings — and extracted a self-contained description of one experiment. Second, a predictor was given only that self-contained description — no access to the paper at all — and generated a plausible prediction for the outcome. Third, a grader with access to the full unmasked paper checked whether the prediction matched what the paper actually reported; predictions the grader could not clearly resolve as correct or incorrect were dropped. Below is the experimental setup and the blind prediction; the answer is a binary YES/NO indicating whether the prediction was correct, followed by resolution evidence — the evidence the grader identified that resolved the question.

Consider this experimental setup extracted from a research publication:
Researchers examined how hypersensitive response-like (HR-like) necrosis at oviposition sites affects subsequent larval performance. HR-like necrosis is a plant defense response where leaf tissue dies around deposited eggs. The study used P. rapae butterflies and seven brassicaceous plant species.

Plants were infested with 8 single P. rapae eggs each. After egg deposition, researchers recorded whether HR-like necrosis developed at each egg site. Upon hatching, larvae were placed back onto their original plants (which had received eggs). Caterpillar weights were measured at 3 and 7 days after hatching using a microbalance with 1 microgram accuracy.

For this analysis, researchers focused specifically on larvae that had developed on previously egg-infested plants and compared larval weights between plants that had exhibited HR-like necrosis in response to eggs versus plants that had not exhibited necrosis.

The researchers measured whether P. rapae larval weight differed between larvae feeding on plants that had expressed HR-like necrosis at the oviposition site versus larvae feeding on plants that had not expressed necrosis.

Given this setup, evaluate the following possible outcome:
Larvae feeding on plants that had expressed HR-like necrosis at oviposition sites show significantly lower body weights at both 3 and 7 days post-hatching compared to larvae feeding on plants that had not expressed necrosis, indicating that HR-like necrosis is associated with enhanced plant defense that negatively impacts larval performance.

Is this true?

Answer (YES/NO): NO